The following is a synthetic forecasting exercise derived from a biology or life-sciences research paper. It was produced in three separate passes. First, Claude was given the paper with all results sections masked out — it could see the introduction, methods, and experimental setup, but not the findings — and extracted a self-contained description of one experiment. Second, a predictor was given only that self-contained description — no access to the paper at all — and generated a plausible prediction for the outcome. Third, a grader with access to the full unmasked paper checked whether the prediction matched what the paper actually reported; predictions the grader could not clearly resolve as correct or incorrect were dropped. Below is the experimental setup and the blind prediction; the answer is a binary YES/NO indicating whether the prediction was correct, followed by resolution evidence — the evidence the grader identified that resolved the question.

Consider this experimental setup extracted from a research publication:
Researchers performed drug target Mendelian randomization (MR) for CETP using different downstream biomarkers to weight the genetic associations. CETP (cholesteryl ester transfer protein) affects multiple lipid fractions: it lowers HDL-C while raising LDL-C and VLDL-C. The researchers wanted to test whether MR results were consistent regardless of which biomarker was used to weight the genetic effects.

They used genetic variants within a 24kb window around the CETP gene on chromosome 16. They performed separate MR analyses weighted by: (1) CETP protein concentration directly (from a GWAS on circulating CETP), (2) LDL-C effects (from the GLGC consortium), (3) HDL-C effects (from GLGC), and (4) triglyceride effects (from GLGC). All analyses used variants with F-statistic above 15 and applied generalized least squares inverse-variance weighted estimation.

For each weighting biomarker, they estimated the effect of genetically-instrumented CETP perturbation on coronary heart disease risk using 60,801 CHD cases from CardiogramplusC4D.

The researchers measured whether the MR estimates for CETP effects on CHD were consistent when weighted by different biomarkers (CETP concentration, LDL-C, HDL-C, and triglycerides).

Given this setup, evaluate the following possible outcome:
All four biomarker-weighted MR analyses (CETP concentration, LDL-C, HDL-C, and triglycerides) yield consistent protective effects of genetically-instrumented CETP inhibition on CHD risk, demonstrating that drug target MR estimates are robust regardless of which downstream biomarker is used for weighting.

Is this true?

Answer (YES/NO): YES